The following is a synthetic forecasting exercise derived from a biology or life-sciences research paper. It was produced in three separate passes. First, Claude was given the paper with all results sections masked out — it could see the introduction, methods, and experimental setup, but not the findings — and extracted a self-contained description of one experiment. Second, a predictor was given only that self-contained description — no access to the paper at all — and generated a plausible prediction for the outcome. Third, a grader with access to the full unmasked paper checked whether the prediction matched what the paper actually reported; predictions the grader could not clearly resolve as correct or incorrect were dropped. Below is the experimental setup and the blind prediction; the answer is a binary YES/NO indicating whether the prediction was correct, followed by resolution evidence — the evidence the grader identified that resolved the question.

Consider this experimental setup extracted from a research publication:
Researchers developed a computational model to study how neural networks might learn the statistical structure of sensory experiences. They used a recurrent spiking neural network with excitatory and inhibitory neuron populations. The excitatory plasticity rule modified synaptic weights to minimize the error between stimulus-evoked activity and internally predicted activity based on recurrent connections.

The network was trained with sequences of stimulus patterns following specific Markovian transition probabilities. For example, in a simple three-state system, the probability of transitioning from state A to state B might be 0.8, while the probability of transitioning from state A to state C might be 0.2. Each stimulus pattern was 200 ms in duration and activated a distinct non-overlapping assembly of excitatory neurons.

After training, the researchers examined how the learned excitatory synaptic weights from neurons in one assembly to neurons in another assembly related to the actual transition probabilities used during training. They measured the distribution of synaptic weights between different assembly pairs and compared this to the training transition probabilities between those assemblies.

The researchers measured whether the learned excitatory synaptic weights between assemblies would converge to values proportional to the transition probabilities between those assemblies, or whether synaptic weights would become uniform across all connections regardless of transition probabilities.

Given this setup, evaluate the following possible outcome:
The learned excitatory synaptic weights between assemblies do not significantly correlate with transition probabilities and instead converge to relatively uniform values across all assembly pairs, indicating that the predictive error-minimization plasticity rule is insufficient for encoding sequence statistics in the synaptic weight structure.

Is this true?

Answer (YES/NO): NO